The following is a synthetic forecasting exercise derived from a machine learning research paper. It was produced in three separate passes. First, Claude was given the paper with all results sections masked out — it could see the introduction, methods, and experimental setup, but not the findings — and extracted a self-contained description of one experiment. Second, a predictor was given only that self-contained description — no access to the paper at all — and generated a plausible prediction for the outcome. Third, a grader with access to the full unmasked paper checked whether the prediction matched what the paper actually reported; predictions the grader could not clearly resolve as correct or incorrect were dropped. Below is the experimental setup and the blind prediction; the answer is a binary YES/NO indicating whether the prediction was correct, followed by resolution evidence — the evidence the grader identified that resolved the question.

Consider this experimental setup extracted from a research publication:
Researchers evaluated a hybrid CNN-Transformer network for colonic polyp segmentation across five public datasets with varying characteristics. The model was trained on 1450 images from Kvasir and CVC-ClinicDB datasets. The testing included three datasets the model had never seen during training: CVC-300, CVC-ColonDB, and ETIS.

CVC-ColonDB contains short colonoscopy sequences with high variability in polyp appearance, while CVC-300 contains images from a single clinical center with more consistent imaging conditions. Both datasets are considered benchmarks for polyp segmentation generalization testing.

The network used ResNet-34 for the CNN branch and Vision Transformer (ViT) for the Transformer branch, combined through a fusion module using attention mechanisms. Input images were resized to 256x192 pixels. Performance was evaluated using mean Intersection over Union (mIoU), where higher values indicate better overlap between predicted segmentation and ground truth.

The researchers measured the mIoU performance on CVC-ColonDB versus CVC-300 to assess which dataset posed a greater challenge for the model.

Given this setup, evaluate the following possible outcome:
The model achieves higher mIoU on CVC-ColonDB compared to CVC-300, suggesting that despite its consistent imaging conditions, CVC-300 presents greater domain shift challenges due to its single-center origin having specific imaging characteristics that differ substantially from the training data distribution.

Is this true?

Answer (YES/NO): NO